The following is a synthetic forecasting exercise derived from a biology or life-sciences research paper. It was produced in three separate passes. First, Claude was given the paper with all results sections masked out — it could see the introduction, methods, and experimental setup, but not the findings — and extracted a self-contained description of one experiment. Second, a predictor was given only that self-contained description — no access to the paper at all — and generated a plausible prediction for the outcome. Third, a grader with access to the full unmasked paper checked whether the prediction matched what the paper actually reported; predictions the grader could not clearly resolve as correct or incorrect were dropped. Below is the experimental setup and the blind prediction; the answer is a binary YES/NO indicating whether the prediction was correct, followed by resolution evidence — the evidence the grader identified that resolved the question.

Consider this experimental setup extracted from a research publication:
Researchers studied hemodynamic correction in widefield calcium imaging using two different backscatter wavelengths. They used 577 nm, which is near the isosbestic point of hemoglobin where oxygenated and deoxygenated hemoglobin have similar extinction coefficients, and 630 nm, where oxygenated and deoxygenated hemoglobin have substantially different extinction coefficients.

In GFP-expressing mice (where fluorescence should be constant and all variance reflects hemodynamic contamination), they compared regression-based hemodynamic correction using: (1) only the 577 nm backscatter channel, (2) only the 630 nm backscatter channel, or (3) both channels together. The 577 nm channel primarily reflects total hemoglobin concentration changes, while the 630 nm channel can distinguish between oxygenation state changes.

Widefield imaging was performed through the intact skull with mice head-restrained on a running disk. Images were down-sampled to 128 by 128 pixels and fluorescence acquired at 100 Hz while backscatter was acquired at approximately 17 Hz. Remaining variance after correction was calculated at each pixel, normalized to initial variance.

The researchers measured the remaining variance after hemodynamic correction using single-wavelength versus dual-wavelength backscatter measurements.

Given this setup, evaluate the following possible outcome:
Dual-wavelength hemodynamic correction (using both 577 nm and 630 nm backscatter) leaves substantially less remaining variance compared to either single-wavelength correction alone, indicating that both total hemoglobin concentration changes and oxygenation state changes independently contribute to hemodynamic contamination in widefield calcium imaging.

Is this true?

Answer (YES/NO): YES